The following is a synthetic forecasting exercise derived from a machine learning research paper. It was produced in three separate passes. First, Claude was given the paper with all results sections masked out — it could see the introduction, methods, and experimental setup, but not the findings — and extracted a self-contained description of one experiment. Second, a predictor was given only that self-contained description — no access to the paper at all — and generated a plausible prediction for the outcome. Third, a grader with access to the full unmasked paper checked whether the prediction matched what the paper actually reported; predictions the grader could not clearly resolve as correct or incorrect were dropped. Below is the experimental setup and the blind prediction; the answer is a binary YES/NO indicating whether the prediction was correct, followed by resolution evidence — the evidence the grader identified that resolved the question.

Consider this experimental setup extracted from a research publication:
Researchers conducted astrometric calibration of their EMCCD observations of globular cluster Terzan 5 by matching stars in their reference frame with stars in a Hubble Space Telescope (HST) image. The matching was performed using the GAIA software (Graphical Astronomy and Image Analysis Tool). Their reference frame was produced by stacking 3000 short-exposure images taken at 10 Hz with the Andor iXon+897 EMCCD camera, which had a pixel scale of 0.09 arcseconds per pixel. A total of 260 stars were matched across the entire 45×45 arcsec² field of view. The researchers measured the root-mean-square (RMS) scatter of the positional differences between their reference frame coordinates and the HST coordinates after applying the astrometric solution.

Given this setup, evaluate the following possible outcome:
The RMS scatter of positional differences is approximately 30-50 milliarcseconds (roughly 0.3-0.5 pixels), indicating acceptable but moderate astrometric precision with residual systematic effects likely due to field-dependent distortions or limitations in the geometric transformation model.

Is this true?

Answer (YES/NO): YES